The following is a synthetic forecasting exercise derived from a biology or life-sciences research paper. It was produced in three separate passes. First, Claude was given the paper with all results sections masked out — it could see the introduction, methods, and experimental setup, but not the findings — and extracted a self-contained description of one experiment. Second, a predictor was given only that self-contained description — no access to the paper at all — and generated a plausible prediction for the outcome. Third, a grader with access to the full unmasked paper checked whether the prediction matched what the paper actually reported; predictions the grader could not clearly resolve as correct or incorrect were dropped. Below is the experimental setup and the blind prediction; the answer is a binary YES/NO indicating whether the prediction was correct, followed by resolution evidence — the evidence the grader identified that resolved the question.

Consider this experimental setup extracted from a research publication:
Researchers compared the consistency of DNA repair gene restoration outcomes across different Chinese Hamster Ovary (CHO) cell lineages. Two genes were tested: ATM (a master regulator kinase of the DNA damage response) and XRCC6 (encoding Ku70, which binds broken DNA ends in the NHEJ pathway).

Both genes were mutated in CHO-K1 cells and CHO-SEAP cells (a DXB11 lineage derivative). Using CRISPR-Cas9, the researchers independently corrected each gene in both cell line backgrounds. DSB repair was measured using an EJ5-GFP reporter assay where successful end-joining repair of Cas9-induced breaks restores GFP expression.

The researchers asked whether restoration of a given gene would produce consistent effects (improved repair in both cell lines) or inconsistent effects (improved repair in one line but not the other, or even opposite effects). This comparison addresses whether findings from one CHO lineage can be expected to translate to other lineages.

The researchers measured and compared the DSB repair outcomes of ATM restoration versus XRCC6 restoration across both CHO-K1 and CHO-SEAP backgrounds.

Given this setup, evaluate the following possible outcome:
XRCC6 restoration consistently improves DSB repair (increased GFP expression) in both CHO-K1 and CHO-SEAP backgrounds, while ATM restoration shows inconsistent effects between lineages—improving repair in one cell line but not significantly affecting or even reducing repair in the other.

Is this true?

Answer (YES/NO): NO